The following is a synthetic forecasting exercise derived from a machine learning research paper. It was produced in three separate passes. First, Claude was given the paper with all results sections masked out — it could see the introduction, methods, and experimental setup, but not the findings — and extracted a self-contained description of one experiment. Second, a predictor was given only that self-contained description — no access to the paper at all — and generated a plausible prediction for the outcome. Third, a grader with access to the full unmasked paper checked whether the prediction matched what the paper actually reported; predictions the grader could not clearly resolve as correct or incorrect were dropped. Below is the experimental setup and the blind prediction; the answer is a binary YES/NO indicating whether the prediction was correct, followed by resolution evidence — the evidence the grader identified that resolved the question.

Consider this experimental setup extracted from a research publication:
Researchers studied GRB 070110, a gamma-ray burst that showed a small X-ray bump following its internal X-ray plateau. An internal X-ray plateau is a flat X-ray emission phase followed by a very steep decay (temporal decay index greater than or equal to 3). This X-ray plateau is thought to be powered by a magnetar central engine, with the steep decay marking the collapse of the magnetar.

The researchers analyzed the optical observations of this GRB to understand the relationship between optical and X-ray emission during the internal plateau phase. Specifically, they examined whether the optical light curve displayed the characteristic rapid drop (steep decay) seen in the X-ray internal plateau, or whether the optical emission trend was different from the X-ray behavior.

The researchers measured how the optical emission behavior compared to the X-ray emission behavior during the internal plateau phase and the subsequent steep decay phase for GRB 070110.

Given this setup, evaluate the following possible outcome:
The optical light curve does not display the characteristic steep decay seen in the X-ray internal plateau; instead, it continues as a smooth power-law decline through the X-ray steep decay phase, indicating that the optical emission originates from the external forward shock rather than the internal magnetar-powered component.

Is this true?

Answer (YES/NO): YES